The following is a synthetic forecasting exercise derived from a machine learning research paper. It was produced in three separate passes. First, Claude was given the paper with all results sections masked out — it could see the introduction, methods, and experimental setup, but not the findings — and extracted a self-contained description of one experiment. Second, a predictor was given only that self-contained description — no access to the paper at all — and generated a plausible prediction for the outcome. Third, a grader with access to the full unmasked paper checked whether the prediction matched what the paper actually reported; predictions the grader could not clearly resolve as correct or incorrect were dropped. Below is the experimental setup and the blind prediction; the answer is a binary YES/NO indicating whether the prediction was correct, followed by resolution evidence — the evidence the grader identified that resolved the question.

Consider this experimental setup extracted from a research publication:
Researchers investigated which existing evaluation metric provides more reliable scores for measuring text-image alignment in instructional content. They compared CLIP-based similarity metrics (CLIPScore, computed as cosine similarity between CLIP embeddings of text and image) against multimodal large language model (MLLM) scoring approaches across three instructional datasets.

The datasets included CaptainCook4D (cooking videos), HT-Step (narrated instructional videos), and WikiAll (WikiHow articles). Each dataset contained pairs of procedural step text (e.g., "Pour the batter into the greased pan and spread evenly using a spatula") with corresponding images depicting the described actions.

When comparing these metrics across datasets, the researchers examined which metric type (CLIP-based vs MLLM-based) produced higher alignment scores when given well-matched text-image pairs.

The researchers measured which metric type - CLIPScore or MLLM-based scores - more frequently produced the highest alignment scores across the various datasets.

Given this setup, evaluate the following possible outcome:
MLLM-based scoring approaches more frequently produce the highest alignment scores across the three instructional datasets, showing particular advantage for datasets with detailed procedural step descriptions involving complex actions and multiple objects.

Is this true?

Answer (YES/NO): NO